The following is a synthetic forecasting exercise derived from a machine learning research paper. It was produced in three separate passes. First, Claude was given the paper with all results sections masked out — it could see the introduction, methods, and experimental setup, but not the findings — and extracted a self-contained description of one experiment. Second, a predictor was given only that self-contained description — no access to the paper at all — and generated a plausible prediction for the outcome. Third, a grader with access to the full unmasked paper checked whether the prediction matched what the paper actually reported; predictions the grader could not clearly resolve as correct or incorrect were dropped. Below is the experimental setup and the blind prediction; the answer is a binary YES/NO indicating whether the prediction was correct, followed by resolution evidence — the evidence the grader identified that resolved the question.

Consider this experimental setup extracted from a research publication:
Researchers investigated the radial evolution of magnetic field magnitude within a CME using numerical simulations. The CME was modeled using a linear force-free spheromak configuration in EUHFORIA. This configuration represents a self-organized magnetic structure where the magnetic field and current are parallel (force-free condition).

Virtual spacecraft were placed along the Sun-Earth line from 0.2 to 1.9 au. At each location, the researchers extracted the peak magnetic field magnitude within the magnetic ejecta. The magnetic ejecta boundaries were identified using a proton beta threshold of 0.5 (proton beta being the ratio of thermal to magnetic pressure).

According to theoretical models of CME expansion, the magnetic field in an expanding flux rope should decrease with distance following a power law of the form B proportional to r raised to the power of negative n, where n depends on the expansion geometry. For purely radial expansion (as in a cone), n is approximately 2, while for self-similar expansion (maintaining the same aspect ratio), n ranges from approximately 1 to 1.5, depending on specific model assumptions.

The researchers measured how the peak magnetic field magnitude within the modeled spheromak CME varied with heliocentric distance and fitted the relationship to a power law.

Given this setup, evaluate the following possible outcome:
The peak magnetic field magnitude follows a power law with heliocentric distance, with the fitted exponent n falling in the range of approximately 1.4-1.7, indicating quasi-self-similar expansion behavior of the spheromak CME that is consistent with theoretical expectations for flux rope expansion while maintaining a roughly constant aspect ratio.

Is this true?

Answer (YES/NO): NO